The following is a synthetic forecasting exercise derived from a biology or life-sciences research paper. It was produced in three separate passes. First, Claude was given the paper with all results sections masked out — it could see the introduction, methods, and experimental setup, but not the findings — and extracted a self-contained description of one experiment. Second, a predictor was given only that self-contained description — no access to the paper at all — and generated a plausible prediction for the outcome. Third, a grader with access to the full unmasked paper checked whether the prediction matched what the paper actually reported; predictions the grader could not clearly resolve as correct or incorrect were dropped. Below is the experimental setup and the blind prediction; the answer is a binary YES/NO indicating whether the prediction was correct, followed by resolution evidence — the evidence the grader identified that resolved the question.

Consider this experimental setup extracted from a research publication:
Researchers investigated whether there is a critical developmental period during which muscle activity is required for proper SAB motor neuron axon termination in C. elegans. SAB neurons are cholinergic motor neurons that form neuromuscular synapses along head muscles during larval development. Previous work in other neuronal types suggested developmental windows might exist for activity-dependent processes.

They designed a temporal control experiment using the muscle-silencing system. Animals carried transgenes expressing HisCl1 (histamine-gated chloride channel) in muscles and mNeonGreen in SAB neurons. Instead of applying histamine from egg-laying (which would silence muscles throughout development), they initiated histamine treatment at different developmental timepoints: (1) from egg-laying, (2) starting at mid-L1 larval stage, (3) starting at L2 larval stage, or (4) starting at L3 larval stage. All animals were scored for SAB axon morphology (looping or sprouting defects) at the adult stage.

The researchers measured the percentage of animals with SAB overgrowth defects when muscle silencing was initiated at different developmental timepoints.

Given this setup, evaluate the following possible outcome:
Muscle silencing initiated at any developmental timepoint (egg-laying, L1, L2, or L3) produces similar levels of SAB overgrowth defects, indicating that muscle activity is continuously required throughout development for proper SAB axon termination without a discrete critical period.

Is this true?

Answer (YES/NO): NO